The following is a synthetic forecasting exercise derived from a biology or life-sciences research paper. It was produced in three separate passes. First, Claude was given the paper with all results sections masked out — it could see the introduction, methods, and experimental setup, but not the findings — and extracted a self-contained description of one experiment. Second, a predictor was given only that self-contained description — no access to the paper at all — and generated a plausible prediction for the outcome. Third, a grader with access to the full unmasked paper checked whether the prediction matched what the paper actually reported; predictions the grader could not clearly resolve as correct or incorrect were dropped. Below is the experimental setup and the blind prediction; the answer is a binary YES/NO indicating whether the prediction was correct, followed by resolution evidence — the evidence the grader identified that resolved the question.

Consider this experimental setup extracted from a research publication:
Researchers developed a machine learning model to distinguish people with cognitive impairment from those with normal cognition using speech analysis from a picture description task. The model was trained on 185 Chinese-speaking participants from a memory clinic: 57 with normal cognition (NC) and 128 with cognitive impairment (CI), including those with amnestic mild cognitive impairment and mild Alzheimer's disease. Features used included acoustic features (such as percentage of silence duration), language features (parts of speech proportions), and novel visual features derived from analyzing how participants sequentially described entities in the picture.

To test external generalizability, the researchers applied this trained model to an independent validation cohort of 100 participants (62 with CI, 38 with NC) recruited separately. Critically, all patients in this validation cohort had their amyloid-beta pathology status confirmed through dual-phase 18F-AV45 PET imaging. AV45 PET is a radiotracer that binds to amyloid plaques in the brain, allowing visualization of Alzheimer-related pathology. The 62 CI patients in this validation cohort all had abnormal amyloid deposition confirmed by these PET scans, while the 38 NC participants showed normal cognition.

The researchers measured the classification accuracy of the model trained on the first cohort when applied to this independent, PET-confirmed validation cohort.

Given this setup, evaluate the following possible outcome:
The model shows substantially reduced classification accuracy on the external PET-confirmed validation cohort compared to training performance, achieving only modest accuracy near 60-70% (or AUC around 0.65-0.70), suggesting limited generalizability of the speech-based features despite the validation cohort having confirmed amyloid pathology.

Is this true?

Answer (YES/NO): NO